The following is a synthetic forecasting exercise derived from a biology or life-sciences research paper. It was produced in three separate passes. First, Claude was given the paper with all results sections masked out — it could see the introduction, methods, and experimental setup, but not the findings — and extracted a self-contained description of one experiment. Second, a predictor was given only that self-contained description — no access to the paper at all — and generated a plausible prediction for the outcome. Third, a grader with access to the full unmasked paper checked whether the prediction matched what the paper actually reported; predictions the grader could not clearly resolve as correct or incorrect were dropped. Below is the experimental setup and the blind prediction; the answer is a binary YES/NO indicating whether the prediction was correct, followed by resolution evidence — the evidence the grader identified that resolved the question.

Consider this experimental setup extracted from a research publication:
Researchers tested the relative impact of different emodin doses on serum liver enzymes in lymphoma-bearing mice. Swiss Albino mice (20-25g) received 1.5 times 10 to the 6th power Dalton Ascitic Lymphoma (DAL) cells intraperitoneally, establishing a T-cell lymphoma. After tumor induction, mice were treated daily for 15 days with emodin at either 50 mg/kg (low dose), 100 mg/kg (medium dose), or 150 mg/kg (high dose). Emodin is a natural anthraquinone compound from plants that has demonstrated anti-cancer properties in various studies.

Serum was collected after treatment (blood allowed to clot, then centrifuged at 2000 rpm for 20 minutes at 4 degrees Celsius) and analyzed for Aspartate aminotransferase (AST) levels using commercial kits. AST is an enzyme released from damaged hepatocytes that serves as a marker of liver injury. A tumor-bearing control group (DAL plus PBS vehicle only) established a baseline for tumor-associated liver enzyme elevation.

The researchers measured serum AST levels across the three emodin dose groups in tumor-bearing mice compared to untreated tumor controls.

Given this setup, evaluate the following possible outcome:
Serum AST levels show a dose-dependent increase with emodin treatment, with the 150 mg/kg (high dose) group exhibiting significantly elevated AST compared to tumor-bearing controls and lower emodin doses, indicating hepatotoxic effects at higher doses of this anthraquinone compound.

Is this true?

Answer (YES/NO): NO